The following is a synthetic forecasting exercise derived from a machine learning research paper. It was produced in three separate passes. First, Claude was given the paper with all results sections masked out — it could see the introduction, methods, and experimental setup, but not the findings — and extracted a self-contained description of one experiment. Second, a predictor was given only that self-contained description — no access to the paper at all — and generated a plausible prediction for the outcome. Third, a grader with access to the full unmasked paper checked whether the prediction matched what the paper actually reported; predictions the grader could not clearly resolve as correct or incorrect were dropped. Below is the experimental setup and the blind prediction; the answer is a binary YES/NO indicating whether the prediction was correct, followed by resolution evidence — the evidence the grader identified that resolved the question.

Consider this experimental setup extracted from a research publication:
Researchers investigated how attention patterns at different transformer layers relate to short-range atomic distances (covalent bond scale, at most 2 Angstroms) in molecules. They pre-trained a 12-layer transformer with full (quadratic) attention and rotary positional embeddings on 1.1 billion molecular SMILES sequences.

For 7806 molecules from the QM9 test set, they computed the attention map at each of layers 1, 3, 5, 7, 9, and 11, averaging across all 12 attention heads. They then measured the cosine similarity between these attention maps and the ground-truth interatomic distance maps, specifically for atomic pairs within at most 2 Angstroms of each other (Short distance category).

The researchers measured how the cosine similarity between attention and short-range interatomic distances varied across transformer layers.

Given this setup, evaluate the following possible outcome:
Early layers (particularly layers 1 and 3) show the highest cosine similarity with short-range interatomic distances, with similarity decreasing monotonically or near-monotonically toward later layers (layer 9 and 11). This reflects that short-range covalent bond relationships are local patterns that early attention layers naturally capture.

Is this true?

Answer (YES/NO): NO